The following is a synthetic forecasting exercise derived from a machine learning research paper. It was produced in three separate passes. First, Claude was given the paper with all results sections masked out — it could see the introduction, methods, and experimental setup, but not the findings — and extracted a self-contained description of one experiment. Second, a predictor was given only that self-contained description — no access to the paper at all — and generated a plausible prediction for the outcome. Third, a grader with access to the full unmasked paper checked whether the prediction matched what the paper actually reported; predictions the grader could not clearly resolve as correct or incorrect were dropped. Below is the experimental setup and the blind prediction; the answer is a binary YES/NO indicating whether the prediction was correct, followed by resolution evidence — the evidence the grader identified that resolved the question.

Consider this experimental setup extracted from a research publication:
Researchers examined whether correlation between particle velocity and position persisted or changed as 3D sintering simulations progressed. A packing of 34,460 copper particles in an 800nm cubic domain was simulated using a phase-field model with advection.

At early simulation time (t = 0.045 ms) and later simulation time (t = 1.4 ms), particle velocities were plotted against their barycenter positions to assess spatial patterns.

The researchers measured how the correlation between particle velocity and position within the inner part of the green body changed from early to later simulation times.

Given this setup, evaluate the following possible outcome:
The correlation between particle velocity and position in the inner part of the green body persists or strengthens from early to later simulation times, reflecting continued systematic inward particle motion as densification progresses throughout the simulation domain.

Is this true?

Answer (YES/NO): NO